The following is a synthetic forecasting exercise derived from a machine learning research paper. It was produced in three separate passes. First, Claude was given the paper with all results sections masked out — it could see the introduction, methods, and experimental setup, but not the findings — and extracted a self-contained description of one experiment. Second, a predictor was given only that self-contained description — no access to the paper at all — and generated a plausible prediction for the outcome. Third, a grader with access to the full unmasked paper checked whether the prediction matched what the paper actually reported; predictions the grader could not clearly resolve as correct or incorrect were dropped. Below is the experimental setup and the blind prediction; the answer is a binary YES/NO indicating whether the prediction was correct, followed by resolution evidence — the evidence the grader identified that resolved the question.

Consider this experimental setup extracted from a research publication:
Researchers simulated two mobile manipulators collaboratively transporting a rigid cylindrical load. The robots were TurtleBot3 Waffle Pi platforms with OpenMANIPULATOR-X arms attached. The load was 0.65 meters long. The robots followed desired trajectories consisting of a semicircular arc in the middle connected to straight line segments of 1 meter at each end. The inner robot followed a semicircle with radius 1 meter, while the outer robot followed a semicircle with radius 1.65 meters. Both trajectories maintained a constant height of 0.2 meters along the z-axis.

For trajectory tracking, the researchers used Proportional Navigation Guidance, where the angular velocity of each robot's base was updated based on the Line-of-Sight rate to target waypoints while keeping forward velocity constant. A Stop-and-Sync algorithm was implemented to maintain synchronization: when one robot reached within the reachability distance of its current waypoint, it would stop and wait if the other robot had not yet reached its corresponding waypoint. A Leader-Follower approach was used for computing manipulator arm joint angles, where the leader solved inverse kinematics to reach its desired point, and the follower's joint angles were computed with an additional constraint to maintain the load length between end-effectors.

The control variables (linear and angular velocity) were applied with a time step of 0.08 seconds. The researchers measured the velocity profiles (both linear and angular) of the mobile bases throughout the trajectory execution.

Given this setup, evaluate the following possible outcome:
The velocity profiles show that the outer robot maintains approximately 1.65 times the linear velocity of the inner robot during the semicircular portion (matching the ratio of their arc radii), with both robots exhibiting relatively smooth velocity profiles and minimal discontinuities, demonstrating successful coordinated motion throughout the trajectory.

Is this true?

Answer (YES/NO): NO